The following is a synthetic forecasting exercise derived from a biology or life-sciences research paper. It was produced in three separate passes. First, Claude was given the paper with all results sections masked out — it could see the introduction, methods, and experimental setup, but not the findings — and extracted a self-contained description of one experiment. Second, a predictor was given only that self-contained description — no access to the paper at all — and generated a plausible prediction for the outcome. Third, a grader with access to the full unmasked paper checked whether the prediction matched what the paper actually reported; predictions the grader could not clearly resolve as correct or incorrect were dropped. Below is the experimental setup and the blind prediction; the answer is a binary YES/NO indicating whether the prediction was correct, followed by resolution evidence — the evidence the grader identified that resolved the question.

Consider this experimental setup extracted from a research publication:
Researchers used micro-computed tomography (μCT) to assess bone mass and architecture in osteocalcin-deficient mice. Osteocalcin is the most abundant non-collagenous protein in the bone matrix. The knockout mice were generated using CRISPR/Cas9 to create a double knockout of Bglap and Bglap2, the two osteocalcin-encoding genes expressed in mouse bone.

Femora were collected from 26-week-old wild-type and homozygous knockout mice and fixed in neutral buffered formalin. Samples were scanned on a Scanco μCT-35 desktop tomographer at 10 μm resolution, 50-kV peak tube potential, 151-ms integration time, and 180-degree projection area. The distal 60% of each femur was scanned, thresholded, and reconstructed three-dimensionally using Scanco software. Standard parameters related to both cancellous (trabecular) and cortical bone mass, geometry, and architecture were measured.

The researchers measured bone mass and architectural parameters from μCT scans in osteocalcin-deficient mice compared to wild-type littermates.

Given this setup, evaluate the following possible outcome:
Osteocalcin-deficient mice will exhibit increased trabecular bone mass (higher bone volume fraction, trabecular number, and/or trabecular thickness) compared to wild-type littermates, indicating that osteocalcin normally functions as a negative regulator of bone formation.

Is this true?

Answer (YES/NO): NO